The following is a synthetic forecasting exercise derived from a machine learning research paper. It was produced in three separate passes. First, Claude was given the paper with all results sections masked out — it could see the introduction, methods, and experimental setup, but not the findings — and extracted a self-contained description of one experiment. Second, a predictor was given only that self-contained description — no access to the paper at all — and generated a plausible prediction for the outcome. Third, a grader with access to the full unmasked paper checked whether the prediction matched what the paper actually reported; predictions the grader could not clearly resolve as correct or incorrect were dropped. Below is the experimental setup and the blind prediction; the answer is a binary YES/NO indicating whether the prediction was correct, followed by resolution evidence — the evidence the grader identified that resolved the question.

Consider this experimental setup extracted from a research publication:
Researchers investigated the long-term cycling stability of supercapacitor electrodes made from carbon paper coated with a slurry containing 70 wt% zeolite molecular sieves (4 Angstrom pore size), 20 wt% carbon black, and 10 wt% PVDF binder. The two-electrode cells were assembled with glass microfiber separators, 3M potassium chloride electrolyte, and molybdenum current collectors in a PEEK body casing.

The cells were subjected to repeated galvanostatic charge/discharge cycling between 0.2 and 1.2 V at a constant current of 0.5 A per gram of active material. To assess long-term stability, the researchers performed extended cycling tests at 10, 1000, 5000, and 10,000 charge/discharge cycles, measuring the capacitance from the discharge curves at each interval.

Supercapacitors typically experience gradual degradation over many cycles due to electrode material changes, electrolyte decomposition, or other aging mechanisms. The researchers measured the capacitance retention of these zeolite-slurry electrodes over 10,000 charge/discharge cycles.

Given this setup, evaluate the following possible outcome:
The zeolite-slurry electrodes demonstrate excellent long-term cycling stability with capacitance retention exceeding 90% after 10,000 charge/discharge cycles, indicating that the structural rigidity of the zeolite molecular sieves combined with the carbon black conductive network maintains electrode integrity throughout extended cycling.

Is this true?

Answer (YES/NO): NO